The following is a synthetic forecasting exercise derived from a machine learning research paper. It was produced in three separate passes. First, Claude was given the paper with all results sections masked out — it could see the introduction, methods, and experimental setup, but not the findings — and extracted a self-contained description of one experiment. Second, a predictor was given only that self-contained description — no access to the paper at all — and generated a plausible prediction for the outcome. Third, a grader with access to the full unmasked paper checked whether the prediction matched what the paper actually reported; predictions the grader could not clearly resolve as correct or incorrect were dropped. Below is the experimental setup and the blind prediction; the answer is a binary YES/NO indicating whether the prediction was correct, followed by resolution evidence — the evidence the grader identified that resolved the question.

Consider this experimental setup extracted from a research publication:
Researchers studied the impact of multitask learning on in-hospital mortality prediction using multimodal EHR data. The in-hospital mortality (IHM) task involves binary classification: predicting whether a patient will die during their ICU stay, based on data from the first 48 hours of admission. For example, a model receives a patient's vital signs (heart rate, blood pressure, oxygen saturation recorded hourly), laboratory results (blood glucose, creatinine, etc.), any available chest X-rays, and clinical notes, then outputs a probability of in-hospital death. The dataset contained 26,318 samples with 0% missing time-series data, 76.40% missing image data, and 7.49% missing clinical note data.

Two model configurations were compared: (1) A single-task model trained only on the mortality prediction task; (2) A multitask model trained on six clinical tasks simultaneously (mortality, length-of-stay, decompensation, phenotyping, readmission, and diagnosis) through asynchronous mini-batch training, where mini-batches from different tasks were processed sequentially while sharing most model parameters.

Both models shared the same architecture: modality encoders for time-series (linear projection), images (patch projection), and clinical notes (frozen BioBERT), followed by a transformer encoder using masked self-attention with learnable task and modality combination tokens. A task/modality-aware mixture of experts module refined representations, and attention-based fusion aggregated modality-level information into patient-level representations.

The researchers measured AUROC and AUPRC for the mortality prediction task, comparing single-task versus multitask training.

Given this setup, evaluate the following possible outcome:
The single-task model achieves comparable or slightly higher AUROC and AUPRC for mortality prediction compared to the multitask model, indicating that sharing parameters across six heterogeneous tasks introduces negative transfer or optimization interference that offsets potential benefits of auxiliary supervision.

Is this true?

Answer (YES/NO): NO